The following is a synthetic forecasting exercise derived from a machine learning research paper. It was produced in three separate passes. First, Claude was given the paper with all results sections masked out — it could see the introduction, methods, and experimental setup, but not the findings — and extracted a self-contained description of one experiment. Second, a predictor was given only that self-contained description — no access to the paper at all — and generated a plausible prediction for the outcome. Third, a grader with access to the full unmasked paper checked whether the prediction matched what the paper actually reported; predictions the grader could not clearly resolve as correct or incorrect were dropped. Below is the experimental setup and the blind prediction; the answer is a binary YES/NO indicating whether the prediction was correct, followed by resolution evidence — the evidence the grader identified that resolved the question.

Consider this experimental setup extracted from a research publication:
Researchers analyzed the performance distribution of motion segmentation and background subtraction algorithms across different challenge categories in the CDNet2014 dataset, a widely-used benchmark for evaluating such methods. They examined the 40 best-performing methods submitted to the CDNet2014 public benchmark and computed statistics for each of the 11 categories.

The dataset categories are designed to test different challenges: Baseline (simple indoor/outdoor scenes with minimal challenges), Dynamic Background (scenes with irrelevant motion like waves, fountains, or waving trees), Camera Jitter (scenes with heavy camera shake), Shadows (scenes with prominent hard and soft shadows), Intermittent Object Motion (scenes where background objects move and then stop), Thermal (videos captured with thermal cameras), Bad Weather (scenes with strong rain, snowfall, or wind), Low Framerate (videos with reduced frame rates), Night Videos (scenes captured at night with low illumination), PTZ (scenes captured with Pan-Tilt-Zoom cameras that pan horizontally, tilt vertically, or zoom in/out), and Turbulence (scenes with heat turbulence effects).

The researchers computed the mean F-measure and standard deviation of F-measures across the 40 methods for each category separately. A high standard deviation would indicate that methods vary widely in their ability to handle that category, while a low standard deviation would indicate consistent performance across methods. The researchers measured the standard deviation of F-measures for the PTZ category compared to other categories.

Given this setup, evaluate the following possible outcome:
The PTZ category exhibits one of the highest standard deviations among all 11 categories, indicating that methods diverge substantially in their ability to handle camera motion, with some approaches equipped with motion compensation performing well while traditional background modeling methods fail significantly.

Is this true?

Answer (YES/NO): YES